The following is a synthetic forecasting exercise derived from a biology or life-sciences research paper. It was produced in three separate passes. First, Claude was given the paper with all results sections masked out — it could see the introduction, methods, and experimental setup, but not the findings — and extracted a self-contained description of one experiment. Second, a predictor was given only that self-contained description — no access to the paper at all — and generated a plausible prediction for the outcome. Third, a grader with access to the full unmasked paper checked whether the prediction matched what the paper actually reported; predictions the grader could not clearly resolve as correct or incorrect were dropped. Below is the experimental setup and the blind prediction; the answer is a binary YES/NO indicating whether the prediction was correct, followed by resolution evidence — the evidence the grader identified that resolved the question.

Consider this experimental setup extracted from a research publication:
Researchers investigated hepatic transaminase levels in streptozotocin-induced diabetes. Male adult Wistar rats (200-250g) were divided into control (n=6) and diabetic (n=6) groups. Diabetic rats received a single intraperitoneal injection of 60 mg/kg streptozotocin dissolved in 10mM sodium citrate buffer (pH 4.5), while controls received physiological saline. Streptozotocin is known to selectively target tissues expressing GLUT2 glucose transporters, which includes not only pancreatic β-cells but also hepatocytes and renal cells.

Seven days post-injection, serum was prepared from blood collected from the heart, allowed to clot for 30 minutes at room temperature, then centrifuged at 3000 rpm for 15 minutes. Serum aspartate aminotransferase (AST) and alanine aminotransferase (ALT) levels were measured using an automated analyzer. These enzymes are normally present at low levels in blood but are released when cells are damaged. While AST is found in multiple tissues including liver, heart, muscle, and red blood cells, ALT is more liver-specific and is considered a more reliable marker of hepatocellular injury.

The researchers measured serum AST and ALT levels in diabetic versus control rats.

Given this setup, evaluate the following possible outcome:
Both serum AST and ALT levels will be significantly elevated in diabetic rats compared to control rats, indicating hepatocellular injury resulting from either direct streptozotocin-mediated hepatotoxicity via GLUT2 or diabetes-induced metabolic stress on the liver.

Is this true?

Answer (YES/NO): YES